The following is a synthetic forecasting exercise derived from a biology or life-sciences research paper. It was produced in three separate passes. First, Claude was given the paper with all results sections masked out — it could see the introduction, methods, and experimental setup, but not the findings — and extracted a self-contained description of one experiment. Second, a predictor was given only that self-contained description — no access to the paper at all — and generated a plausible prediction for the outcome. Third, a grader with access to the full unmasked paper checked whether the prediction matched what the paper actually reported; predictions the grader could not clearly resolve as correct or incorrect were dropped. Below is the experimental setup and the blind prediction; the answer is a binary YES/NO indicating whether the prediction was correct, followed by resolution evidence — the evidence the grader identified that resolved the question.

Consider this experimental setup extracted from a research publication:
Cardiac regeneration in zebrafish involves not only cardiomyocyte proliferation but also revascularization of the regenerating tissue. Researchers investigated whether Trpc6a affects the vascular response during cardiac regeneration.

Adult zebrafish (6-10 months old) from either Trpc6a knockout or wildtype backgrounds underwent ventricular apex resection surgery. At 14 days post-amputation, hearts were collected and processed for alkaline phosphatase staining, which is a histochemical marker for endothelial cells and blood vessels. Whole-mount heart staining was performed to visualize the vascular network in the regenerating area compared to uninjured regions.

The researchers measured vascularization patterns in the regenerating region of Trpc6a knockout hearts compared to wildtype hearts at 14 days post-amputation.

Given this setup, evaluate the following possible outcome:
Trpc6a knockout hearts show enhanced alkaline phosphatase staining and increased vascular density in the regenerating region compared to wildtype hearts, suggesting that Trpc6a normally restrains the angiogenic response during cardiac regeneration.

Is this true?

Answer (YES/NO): NO